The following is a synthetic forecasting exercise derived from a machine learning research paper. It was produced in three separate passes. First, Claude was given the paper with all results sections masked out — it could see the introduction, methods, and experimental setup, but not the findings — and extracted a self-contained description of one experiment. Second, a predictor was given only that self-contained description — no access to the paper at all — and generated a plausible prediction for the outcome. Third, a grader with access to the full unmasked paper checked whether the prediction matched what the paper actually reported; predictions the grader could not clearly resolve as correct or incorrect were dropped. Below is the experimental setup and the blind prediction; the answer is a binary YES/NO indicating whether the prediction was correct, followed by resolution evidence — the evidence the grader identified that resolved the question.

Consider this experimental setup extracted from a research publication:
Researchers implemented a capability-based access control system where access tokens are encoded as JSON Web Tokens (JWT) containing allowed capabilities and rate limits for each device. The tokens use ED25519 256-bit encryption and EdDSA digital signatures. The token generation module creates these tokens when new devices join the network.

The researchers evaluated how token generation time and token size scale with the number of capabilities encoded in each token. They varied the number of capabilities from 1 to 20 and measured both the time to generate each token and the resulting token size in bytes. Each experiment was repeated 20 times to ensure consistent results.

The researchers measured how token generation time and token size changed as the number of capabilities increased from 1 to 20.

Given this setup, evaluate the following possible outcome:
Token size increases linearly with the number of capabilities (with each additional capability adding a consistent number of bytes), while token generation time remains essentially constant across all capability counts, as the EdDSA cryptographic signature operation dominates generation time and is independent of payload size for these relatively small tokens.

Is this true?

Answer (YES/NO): NO